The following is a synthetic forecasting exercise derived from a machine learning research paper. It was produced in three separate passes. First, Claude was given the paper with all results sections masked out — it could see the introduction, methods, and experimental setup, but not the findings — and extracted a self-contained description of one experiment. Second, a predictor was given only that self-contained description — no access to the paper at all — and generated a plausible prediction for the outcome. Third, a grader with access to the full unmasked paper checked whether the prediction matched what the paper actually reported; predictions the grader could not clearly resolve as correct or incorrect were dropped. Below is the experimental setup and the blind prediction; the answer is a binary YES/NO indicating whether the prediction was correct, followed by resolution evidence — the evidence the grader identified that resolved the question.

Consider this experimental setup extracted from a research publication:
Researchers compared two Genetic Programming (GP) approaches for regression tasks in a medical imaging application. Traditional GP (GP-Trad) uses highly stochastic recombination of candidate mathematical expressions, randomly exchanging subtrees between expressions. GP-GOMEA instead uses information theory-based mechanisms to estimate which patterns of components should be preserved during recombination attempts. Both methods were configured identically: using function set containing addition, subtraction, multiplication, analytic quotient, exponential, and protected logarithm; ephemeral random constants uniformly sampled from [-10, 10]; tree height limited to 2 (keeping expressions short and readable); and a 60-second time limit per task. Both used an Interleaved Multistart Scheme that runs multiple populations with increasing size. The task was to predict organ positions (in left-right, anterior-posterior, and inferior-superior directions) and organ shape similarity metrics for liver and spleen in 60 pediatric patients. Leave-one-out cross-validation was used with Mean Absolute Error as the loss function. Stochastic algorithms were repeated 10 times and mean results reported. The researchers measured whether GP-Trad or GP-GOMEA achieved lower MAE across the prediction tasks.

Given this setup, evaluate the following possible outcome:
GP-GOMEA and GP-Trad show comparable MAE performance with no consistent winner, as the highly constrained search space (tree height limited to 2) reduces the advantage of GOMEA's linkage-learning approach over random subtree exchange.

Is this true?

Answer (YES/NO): NO